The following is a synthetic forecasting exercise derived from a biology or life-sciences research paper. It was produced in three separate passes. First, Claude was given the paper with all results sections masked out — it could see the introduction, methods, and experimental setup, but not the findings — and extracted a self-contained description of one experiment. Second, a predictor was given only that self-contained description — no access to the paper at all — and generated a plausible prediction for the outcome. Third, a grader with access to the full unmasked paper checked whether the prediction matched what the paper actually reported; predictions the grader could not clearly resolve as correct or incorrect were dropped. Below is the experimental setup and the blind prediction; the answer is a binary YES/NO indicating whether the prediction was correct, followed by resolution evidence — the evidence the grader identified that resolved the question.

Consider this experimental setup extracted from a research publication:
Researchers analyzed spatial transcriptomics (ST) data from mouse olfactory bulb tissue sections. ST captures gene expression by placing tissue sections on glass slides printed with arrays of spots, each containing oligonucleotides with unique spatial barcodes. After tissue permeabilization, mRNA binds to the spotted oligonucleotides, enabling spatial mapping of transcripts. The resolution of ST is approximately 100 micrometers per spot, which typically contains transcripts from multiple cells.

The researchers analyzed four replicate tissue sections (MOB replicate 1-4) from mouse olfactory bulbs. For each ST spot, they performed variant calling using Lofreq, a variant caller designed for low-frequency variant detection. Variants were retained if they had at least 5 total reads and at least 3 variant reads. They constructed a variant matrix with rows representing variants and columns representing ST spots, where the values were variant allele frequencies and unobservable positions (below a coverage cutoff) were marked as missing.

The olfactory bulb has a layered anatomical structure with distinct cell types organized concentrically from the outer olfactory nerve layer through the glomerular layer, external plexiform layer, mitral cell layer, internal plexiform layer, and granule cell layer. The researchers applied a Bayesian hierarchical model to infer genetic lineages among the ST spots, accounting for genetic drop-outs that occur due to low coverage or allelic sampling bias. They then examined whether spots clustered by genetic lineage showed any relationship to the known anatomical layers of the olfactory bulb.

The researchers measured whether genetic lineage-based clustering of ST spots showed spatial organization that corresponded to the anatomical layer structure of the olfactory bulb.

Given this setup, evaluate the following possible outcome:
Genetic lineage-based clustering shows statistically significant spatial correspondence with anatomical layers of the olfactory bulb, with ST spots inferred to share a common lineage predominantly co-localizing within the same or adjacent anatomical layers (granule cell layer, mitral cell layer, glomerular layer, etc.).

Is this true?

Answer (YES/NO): YES